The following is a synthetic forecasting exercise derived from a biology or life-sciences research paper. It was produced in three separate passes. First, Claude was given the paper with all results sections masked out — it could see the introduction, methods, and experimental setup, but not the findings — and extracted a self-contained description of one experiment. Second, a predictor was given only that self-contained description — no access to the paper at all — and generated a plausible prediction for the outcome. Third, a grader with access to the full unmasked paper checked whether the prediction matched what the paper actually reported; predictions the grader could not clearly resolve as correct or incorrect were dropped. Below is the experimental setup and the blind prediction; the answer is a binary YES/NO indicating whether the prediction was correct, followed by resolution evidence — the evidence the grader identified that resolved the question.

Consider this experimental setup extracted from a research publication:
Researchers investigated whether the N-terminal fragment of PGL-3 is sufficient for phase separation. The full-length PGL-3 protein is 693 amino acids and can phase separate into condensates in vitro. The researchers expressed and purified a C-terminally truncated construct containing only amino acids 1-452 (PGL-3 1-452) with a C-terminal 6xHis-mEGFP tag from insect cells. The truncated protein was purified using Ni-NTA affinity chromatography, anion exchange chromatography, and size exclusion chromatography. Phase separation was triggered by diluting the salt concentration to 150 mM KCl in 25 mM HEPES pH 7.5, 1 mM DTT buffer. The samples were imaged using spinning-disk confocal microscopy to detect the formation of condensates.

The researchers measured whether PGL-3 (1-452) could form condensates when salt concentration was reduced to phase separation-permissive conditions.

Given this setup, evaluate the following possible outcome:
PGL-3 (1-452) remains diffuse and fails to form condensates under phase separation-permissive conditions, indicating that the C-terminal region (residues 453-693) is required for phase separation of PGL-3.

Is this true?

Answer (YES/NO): NO